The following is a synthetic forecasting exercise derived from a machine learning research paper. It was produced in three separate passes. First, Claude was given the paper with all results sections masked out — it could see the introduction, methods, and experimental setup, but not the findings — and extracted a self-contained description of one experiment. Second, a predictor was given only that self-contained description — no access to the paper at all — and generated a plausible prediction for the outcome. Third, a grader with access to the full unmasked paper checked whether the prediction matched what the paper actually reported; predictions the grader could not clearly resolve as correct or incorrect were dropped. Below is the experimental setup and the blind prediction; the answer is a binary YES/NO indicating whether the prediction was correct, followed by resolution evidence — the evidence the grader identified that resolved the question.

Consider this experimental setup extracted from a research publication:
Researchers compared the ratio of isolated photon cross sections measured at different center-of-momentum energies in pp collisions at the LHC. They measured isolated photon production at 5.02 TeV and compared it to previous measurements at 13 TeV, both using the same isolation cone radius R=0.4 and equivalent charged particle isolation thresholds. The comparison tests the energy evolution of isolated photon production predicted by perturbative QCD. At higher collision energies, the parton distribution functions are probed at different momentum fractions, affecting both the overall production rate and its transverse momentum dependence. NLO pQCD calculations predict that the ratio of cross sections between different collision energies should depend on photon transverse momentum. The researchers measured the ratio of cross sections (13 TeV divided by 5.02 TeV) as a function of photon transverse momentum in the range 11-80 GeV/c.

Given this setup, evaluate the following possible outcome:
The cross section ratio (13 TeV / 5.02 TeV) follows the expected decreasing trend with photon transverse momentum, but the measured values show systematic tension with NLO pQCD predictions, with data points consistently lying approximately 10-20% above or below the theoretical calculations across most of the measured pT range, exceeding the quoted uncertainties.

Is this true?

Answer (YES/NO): NO